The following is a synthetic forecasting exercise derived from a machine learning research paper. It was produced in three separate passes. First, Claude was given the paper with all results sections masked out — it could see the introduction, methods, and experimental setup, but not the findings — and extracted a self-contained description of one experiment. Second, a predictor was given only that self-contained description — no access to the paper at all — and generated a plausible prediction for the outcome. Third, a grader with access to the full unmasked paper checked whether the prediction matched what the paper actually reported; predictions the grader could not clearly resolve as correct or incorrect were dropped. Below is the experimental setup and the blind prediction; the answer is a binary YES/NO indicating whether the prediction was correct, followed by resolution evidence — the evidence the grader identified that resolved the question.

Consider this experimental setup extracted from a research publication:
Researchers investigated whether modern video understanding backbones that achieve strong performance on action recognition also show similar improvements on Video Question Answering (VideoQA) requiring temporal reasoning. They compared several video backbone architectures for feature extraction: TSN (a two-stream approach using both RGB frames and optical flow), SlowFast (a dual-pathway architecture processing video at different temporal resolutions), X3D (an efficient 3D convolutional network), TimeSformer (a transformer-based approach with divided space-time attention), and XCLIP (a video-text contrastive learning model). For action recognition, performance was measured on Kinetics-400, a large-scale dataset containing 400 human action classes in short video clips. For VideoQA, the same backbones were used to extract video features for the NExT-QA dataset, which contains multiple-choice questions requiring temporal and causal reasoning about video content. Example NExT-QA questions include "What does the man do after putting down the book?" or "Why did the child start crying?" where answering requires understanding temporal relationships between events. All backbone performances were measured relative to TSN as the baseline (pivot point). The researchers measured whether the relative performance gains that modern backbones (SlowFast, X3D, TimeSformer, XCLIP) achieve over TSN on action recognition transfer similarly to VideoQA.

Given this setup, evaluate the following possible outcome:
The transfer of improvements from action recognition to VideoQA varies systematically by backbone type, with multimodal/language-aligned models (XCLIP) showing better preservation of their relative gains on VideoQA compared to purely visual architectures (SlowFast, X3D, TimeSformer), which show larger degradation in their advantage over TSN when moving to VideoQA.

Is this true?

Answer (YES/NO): NO